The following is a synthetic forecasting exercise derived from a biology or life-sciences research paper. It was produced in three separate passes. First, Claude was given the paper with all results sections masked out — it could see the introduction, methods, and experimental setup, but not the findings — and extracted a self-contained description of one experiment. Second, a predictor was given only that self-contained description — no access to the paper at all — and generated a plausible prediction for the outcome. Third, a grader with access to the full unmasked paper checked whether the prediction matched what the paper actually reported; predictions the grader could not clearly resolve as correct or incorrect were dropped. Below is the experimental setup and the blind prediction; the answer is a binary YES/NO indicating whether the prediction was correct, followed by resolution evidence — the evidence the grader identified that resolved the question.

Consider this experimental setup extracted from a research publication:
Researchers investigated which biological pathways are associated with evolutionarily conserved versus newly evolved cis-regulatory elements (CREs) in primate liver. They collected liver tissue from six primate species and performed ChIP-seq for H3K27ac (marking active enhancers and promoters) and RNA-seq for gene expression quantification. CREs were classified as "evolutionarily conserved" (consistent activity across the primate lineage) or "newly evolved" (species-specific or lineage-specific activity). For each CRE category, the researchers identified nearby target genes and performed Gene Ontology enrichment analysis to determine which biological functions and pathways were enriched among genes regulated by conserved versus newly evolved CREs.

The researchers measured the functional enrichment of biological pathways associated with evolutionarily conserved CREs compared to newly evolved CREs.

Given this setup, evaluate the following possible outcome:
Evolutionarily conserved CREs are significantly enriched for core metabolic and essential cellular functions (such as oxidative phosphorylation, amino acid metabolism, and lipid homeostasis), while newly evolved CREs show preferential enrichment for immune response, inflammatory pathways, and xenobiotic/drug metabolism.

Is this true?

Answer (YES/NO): NO